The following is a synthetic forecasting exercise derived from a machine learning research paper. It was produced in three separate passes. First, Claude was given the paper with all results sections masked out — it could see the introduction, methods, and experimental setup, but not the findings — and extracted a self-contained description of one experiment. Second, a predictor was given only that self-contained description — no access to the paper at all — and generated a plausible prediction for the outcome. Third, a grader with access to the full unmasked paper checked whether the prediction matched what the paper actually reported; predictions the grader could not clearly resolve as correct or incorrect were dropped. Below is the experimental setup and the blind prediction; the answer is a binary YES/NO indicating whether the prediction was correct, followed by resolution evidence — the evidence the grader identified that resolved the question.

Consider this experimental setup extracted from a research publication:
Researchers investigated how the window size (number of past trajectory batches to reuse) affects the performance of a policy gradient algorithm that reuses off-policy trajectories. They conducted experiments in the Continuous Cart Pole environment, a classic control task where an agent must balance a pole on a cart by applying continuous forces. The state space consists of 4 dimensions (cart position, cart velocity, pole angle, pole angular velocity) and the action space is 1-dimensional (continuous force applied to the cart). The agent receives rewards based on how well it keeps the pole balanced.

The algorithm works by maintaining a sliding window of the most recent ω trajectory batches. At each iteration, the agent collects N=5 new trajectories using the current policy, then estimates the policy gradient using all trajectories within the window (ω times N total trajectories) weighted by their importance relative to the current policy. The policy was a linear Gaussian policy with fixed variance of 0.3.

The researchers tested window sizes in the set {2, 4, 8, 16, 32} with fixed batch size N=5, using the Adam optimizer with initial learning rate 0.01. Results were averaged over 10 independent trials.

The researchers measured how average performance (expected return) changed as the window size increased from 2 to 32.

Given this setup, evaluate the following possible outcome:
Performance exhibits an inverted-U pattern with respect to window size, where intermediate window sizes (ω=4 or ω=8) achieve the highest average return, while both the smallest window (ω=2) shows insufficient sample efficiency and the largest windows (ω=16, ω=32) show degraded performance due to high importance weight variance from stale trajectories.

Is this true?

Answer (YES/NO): NO